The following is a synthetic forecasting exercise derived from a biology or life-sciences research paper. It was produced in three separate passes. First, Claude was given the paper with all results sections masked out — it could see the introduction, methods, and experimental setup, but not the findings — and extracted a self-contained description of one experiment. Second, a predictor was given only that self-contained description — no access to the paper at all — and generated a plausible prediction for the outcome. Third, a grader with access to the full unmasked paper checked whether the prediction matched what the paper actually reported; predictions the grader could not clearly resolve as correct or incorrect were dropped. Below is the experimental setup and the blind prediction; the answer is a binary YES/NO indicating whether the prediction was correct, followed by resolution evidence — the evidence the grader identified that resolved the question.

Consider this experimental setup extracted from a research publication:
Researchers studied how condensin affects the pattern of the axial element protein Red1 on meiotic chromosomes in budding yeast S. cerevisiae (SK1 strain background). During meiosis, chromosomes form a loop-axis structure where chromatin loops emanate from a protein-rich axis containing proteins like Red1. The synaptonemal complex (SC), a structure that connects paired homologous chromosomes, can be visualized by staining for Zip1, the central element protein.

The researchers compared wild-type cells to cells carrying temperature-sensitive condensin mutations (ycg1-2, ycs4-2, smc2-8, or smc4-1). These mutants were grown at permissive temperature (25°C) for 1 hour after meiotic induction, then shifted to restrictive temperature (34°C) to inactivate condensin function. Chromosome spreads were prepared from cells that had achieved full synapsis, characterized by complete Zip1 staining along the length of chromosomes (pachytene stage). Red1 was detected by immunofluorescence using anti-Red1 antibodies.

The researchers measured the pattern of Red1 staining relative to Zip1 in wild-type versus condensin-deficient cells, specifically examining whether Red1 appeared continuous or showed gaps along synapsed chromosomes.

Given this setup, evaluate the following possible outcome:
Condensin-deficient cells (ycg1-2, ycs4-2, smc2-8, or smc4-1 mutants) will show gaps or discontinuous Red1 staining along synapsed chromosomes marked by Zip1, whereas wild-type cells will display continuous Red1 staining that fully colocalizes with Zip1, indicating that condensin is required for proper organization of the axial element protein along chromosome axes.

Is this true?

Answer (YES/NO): NO